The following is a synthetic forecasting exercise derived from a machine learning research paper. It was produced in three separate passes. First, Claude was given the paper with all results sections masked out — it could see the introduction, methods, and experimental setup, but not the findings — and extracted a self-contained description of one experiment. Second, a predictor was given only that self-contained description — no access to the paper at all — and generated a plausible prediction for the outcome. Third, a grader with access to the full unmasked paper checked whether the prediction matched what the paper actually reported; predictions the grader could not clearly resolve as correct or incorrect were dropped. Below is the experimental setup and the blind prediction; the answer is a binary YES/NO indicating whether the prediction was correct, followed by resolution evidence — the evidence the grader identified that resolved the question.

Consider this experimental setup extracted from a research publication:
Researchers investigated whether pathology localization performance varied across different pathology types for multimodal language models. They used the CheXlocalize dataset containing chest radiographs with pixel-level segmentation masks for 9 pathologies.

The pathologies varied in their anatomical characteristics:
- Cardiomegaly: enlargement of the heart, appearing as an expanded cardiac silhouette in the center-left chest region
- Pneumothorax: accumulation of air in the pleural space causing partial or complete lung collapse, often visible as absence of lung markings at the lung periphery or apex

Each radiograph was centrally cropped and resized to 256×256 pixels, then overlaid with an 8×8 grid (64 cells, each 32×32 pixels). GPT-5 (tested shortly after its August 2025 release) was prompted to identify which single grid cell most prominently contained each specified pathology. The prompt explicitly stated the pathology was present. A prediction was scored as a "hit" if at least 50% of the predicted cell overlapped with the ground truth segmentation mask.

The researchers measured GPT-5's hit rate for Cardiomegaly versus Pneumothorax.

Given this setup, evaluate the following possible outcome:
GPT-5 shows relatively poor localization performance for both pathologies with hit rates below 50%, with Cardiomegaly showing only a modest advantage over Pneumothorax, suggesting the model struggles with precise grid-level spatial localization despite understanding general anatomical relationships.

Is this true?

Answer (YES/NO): NO